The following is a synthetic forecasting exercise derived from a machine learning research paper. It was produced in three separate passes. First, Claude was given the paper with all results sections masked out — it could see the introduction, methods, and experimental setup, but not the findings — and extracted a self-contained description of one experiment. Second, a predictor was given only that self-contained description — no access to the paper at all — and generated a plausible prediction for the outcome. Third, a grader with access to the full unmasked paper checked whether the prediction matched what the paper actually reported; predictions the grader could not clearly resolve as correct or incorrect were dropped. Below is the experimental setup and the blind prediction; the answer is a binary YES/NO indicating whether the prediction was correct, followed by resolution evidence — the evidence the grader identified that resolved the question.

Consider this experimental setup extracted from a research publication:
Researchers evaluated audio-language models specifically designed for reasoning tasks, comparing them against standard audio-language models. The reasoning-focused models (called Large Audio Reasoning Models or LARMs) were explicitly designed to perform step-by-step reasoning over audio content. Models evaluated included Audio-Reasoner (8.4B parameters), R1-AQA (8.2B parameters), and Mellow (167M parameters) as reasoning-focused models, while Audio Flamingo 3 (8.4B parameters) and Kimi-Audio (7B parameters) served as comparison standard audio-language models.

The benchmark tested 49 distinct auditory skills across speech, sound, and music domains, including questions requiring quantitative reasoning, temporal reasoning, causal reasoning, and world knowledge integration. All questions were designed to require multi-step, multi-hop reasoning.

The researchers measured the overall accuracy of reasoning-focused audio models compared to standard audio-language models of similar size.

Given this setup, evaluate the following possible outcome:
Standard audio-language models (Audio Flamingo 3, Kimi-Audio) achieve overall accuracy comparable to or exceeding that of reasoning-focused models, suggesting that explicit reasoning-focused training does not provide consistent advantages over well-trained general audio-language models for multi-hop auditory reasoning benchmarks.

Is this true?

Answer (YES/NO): YES